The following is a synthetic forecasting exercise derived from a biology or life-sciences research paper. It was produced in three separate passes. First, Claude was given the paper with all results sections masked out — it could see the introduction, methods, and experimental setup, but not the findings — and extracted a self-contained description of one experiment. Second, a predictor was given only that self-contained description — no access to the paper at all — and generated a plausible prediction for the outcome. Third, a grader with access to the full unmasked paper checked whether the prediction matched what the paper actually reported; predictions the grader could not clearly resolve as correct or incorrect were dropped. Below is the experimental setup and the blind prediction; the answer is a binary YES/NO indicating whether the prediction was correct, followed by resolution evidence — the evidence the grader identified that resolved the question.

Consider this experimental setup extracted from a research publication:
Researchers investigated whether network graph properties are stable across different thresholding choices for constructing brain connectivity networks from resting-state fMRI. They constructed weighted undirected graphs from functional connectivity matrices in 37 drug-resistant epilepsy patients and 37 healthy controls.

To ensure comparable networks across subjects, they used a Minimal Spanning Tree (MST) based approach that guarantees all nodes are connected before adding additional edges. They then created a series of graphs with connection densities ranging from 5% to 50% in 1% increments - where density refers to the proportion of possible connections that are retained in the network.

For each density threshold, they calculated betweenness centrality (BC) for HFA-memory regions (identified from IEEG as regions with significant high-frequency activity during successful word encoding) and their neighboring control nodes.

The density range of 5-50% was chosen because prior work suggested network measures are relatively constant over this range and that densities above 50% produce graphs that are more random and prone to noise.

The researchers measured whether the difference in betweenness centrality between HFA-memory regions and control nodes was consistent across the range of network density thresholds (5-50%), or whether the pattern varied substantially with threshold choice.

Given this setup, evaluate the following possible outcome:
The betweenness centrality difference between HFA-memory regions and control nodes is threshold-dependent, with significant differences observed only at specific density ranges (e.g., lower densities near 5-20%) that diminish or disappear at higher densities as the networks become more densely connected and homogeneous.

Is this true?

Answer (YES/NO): NO